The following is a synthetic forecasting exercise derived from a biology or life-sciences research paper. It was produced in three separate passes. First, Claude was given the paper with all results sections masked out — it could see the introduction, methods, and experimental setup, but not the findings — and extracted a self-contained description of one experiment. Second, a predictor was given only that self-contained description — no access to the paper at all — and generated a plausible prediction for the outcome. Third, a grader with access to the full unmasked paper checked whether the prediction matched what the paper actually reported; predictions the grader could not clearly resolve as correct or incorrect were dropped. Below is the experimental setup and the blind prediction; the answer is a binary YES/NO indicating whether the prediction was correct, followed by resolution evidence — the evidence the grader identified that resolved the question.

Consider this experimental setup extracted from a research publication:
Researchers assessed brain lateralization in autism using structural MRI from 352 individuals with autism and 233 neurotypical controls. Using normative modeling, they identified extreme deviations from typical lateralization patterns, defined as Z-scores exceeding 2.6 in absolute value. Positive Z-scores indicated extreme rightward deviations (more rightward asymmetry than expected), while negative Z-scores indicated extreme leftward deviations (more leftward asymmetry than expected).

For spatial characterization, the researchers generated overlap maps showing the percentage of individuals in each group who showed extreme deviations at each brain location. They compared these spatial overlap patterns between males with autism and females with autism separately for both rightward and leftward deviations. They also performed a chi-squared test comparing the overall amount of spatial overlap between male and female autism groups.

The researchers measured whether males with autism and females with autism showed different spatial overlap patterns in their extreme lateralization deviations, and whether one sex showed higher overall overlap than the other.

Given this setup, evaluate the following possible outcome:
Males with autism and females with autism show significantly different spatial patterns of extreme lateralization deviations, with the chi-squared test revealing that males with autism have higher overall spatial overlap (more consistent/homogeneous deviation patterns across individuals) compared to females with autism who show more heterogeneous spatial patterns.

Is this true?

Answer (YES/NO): NO